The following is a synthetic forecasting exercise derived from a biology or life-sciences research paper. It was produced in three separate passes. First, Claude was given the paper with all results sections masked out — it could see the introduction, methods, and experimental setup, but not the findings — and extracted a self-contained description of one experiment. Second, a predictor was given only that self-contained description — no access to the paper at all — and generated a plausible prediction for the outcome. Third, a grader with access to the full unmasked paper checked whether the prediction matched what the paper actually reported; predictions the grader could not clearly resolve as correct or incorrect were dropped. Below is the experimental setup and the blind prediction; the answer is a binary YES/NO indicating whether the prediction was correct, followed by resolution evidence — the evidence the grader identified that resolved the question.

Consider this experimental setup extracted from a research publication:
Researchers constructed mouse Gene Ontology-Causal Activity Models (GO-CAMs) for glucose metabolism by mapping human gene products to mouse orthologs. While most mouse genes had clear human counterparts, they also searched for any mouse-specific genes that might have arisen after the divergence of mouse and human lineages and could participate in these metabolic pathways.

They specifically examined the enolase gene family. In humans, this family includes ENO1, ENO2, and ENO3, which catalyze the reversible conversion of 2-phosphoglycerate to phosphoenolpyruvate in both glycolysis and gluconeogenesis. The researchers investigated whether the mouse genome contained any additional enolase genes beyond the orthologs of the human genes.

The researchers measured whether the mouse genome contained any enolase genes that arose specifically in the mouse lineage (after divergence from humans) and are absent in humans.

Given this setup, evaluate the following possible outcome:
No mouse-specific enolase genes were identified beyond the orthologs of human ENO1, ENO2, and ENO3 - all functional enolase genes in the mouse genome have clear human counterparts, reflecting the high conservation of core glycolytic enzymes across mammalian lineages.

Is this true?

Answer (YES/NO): NO